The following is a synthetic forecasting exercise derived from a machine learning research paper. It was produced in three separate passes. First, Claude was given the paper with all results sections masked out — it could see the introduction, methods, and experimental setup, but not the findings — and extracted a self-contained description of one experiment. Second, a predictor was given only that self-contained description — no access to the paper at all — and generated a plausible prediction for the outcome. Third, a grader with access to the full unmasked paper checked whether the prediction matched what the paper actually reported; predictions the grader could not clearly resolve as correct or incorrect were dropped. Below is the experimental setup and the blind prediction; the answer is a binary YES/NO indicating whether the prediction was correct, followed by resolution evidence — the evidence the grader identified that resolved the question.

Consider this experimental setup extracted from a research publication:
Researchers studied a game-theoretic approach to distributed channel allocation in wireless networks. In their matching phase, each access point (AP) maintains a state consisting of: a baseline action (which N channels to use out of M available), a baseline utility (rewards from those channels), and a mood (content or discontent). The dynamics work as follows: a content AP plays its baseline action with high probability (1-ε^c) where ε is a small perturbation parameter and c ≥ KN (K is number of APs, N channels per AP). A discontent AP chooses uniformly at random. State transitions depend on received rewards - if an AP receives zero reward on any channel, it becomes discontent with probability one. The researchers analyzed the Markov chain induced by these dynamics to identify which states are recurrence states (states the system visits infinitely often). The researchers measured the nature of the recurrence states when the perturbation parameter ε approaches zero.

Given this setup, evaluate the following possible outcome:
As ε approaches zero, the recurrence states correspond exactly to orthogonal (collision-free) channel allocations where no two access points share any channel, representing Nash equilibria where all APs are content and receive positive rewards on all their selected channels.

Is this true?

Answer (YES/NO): NO